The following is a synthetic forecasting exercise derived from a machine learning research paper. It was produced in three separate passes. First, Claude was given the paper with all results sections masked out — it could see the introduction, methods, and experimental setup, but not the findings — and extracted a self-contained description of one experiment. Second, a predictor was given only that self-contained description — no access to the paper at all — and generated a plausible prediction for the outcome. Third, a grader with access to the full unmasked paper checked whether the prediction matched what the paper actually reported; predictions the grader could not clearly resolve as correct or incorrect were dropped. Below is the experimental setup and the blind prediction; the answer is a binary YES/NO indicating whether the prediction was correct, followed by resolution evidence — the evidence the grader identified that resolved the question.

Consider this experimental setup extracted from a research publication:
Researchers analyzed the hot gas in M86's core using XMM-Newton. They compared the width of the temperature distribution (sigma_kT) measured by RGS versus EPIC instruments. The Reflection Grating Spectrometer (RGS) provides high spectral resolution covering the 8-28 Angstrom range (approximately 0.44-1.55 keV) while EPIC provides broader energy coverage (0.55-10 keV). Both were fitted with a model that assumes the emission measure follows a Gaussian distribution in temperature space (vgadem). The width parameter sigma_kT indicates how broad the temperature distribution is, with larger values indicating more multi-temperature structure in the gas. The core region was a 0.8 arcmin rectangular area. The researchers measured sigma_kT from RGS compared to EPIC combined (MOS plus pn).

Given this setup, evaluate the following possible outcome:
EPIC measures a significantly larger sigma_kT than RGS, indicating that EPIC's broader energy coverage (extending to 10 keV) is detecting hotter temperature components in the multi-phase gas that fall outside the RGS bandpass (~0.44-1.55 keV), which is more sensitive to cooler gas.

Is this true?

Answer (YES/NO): NO